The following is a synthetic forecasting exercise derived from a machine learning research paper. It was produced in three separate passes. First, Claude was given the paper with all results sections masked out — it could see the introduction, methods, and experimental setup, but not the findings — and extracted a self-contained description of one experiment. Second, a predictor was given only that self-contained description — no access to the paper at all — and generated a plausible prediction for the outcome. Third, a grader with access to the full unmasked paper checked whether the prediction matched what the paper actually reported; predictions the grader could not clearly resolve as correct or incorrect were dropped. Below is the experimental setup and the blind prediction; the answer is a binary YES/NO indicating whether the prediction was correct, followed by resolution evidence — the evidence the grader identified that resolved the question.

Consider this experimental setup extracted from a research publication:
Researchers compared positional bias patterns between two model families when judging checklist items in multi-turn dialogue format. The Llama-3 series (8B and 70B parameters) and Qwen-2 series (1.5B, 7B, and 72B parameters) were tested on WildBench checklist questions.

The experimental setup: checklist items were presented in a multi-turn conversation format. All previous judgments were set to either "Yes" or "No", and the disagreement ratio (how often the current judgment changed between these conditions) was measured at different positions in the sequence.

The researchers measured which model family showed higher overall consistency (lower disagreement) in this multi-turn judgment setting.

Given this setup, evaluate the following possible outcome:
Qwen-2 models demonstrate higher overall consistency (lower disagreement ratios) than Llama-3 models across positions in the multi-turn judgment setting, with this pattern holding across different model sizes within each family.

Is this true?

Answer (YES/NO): NO